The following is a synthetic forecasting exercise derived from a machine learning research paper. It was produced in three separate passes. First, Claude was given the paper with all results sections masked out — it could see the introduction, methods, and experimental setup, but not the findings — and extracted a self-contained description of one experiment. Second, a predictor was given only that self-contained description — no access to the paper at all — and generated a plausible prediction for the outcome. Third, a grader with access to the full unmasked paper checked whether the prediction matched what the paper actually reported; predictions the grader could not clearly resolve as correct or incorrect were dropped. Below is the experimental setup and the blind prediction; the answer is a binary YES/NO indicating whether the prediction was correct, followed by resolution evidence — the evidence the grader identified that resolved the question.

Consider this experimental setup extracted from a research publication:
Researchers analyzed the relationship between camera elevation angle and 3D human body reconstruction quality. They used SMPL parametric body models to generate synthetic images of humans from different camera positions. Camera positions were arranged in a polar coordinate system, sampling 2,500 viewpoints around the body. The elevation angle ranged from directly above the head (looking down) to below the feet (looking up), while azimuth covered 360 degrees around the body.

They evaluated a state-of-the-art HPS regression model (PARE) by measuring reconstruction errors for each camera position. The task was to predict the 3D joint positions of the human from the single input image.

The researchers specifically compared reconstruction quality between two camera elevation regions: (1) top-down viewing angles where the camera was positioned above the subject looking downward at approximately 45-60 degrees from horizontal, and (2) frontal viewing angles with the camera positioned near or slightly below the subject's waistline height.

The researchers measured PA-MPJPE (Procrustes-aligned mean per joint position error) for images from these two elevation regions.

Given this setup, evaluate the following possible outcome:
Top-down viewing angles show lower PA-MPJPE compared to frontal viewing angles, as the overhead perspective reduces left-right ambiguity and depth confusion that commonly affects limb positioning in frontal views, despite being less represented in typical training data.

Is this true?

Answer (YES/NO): NO